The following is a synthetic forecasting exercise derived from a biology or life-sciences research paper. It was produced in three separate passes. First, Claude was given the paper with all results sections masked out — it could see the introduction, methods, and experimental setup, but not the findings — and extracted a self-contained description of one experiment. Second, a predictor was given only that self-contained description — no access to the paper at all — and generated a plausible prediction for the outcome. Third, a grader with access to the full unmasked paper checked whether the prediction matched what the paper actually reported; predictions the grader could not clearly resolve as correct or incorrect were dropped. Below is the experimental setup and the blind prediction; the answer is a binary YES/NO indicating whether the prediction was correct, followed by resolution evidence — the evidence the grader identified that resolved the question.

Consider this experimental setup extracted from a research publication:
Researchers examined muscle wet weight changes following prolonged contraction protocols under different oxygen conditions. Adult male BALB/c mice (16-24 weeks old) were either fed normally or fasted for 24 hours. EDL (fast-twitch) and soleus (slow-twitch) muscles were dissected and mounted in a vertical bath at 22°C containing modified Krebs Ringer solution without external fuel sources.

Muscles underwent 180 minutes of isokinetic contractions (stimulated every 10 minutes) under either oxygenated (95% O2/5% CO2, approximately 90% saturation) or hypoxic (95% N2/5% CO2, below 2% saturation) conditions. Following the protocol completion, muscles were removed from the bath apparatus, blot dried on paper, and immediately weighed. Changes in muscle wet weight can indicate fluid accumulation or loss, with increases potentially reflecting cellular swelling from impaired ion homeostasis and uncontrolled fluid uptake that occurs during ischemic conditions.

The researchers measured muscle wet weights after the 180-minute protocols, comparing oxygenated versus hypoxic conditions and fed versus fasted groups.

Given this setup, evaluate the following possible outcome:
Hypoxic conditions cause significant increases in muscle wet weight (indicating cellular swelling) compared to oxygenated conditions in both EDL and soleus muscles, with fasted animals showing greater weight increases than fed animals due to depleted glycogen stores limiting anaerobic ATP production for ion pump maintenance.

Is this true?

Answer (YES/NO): NO